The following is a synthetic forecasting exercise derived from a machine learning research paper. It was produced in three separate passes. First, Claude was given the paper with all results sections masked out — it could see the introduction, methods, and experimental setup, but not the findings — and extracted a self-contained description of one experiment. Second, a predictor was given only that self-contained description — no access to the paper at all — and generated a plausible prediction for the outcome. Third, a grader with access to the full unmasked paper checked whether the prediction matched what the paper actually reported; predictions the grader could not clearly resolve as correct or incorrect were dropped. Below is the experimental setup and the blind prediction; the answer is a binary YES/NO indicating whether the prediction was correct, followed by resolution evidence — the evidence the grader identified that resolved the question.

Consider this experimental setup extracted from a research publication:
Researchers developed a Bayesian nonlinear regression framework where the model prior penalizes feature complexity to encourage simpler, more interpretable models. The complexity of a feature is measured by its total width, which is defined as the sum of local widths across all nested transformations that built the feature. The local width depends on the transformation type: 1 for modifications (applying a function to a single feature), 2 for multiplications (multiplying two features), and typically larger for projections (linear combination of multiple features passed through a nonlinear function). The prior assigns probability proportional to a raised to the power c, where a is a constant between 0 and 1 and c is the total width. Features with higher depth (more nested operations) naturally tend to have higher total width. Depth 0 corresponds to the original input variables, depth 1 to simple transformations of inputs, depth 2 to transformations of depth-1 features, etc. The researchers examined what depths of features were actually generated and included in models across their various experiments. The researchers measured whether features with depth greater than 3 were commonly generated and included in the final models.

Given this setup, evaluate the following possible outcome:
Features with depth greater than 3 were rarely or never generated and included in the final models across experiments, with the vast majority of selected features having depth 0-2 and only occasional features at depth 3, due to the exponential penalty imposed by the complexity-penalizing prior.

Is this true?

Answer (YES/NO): YES